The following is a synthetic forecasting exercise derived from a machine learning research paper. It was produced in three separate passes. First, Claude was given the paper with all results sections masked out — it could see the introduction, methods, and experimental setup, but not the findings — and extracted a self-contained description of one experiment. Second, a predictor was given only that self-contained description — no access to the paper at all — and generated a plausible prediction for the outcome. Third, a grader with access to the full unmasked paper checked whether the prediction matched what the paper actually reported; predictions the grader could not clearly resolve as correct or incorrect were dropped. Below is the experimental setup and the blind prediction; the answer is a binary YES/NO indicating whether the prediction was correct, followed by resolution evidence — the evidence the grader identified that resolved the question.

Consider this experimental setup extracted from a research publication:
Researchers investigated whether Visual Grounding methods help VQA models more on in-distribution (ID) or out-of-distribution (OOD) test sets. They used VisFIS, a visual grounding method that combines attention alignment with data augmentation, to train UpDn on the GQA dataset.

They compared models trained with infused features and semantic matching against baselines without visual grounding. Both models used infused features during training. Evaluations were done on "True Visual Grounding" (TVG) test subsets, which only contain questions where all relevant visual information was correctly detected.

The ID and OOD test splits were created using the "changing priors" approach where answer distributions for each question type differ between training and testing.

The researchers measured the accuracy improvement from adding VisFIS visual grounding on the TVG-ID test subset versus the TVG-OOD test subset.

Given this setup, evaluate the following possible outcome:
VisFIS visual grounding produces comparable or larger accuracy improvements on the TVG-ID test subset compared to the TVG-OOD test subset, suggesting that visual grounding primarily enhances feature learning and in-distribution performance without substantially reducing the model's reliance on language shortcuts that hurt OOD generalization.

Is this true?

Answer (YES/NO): NO